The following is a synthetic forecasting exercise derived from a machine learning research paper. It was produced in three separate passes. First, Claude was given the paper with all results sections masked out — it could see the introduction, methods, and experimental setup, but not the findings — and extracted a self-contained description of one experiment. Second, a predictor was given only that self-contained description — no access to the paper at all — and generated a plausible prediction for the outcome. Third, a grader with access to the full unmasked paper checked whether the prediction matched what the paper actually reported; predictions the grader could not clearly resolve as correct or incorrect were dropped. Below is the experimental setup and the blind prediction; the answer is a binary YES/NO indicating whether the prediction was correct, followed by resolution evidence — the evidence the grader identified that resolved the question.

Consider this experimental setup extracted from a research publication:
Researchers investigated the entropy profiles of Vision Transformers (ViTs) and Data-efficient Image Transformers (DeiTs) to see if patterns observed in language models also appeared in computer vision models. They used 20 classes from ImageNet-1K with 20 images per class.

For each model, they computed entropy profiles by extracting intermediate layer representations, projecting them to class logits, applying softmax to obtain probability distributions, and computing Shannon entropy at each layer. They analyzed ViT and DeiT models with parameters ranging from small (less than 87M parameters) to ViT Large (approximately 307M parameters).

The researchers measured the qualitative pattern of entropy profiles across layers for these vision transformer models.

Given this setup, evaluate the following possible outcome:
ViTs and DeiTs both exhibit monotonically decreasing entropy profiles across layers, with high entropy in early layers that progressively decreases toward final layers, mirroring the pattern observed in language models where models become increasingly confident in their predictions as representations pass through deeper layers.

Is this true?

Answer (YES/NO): NO